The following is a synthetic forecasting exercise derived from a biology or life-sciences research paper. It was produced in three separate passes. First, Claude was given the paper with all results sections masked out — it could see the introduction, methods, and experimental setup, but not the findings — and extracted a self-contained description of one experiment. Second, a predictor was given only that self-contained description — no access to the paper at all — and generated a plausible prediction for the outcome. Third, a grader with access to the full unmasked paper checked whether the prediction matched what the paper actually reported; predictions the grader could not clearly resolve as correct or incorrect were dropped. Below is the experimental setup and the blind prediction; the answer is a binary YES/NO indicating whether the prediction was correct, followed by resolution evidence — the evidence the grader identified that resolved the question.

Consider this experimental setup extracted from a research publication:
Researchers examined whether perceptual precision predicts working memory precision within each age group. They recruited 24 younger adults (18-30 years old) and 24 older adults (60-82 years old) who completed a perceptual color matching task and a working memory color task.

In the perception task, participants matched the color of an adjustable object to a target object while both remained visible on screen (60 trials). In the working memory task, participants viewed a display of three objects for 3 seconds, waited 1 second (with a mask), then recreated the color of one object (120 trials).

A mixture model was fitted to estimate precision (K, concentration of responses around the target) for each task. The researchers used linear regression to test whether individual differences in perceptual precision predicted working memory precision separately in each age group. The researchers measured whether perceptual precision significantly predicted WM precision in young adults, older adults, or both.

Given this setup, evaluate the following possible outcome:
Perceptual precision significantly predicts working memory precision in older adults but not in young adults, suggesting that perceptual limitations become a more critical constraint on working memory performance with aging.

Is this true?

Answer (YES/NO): NO